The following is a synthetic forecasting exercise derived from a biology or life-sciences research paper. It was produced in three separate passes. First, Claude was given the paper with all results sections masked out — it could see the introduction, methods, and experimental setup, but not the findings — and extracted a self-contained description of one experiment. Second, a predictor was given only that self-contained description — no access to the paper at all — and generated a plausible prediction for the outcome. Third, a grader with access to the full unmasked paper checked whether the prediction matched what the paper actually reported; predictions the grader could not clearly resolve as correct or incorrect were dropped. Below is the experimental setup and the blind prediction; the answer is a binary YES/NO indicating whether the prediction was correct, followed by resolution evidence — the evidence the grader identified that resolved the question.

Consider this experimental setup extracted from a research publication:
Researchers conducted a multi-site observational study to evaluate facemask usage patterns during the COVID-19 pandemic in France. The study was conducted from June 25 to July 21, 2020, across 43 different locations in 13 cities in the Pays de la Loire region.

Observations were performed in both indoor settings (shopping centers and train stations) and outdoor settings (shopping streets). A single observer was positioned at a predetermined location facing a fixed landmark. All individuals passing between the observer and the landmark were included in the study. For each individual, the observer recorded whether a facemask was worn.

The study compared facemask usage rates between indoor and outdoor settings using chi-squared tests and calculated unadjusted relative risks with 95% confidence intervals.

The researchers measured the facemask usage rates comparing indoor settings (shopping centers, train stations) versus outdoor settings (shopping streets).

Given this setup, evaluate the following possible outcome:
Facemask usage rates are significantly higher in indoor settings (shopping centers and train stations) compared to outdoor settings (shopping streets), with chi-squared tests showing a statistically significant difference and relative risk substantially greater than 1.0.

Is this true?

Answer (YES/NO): YES